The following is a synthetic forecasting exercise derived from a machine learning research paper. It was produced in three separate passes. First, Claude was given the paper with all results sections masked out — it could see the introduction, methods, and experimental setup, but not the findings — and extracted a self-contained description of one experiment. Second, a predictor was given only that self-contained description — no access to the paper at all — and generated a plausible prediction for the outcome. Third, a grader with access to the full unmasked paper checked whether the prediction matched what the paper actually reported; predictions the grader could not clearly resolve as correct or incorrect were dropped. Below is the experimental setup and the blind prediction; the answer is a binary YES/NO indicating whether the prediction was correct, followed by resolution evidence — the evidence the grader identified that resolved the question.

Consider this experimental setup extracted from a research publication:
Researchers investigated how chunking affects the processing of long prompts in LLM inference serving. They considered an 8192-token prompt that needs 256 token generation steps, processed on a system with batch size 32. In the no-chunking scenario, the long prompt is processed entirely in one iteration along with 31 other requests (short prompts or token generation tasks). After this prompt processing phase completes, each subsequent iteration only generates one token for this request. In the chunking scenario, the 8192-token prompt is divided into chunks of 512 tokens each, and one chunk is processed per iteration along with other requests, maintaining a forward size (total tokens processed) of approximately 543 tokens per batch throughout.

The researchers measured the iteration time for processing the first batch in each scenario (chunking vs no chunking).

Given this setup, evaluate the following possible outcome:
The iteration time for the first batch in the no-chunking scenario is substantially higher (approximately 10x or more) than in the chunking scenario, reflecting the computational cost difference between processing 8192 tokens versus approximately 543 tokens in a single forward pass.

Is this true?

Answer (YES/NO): YES